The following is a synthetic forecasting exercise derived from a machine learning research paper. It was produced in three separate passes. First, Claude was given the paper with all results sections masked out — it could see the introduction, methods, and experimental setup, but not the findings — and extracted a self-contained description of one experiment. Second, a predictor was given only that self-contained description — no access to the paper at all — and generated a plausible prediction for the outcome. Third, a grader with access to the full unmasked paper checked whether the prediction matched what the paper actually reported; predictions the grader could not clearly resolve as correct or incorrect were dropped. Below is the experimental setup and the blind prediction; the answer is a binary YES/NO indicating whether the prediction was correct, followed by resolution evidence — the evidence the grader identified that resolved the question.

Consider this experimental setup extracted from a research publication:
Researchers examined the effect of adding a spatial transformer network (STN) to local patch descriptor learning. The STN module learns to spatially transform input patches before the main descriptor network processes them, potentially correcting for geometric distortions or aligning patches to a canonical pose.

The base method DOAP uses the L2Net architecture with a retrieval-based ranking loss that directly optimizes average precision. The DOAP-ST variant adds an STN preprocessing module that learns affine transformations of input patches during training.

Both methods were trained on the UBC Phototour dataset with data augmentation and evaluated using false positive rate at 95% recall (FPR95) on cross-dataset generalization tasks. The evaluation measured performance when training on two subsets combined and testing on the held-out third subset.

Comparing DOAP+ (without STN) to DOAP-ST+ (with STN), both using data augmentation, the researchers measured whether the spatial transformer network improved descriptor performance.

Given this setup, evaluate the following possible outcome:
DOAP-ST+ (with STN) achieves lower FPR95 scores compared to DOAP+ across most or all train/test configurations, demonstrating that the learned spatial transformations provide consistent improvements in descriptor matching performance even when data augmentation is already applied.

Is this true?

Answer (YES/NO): YES